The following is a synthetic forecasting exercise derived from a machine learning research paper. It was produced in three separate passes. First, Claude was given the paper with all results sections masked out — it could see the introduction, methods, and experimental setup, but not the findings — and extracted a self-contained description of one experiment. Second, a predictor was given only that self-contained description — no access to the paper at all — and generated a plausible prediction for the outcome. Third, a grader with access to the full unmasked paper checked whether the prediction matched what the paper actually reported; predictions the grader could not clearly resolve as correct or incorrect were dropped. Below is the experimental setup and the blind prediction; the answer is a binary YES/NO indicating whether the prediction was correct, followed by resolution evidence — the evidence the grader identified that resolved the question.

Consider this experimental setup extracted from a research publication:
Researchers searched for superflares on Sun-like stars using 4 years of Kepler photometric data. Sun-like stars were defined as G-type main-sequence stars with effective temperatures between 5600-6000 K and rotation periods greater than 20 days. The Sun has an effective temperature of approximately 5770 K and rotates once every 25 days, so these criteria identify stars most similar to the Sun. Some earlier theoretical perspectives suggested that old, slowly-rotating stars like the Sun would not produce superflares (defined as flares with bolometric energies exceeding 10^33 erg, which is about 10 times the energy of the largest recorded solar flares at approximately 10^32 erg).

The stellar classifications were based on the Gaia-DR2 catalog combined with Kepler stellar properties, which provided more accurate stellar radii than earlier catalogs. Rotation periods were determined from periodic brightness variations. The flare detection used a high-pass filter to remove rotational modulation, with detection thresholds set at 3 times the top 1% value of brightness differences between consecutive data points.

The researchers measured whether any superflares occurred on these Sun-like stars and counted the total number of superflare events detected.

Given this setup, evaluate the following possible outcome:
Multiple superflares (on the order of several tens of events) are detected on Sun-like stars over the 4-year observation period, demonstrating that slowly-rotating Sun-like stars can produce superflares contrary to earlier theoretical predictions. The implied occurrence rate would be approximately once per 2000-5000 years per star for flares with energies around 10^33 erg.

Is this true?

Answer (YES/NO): YES